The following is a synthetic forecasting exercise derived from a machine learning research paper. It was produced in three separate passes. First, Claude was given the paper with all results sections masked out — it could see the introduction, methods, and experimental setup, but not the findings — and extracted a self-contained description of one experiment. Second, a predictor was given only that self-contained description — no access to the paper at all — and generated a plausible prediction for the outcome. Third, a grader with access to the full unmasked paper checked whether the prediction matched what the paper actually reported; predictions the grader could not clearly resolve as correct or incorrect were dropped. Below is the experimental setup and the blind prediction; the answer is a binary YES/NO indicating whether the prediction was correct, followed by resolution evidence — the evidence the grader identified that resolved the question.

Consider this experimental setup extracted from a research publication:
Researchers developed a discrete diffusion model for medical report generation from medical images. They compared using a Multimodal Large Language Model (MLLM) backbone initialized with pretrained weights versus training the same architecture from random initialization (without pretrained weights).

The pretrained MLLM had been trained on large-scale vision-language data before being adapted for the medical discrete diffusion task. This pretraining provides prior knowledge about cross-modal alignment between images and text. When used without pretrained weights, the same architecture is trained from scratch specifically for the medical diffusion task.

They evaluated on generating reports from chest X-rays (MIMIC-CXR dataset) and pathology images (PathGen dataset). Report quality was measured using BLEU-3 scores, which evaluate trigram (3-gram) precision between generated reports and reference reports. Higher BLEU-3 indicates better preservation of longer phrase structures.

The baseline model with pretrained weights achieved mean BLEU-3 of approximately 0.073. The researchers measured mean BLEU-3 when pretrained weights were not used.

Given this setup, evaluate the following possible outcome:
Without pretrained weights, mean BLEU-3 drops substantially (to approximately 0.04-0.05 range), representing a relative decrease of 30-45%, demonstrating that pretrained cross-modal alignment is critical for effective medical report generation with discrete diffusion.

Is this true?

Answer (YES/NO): YES